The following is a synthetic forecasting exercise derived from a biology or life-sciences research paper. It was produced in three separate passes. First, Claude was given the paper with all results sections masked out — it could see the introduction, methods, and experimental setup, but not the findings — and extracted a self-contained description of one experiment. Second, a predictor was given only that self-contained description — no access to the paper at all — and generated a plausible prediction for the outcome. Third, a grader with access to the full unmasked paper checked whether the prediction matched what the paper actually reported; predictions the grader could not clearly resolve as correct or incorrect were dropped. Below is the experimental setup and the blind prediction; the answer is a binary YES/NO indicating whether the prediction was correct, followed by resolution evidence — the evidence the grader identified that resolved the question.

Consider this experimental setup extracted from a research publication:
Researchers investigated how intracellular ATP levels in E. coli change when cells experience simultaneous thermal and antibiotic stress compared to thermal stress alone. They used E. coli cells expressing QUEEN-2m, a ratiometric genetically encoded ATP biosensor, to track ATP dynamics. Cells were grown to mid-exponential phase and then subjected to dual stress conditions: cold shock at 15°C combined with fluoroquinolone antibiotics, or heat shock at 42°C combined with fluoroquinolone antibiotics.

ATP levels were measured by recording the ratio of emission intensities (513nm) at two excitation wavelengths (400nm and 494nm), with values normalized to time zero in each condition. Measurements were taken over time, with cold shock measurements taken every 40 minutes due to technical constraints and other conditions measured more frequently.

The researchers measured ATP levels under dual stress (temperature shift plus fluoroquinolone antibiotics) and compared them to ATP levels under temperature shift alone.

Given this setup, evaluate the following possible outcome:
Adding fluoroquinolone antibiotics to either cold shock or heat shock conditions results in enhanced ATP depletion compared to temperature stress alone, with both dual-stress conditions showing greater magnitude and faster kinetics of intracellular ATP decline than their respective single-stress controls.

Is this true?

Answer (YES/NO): NO